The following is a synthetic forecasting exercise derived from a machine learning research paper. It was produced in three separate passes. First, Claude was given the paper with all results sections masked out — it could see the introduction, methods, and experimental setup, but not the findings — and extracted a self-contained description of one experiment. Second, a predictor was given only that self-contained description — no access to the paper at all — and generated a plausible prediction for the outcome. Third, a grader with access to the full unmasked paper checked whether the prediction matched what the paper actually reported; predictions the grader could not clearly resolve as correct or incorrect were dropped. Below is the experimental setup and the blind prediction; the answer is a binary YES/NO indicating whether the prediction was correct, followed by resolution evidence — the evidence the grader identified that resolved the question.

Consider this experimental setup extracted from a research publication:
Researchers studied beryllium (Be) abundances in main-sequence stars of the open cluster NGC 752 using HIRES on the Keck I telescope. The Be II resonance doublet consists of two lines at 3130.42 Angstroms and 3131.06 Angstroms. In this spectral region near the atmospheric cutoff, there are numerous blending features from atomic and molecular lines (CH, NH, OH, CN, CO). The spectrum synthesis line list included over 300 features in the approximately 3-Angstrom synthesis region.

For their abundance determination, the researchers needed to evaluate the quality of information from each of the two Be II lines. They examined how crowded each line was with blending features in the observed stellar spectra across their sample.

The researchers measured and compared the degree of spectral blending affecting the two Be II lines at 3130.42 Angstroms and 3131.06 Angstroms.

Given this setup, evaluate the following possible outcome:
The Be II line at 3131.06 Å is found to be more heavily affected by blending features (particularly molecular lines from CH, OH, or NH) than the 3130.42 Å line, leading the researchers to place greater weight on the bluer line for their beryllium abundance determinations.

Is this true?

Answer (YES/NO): NO